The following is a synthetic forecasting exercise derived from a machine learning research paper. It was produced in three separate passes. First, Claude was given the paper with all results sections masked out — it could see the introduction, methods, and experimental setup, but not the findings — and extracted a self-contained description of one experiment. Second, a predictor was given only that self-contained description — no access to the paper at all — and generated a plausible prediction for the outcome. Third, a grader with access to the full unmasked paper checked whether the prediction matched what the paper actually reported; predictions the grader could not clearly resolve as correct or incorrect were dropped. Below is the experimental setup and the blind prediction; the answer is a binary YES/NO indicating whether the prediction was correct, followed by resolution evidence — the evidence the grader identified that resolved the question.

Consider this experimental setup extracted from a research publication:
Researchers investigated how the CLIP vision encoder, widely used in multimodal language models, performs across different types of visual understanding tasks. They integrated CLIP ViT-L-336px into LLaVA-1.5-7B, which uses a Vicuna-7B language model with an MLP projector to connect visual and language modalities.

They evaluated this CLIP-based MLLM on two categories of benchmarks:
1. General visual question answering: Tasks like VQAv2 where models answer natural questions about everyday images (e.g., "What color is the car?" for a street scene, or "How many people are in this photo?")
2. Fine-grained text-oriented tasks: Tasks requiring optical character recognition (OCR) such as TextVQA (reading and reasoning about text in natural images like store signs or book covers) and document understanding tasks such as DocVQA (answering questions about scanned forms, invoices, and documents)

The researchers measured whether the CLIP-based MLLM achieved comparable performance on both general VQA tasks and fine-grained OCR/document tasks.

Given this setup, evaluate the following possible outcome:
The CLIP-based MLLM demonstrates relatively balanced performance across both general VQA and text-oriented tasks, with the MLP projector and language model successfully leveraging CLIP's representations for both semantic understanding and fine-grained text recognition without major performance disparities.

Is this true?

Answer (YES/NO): NO